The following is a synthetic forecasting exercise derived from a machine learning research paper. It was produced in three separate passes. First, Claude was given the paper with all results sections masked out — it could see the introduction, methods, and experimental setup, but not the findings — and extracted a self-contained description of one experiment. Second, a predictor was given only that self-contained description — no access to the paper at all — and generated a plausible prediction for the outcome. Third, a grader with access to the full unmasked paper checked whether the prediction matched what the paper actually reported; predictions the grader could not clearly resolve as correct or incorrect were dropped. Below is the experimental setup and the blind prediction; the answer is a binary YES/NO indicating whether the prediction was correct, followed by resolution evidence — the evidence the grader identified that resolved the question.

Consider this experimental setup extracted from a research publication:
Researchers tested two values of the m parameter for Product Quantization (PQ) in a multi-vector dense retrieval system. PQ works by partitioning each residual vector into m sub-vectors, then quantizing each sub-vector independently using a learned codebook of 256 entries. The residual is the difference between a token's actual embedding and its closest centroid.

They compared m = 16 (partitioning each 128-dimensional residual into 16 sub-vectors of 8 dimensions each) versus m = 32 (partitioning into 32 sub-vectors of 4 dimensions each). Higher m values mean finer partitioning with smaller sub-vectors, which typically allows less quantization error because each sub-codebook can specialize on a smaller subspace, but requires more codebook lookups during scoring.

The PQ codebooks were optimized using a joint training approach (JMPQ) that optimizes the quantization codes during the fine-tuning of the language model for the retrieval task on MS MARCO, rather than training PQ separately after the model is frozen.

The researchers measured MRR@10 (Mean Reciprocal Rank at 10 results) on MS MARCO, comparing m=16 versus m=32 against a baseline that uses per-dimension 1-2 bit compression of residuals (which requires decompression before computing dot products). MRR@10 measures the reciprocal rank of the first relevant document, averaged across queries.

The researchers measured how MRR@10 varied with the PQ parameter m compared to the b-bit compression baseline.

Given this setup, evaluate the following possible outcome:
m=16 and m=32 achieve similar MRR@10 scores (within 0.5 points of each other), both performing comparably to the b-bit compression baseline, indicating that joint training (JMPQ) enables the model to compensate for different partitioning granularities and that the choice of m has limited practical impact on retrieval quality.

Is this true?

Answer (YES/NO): YES